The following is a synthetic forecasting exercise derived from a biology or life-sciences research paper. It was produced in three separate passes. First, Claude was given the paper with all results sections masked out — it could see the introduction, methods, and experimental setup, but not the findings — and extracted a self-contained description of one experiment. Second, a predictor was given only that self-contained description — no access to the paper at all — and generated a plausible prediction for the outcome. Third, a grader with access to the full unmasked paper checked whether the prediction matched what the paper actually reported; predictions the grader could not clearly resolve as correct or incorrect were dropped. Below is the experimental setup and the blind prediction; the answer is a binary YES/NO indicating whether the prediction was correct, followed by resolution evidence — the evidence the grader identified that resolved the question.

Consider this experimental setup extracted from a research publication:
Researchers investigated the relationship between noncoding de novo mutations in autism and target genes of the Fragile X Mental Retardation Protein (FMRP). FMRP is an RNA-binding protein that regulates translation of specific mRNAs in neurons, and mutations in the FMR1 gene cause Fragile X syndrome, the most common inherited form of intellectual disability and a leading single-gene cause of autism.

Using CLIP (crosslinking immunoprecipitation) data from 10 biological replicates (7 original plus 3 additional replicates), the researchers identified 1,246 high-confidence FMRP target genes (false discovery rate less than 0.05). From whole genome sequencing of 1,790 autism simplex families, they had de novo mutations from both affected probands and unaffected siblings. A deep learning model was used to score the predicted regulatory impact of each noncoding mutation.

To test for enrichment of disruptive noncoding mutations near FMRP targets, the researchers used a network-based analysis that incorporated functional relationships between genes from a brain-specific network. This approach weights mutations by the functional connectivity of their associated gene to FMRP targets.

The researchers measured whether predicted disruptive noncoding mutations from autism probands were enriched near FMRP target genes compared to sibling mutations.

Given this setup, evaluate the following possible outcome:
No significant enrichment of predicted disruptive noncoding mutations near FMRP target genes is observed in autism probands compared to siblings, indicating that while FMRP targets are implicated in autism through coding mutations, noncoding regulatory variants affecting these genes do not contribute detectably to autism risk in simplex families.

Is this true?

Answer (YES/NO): NO